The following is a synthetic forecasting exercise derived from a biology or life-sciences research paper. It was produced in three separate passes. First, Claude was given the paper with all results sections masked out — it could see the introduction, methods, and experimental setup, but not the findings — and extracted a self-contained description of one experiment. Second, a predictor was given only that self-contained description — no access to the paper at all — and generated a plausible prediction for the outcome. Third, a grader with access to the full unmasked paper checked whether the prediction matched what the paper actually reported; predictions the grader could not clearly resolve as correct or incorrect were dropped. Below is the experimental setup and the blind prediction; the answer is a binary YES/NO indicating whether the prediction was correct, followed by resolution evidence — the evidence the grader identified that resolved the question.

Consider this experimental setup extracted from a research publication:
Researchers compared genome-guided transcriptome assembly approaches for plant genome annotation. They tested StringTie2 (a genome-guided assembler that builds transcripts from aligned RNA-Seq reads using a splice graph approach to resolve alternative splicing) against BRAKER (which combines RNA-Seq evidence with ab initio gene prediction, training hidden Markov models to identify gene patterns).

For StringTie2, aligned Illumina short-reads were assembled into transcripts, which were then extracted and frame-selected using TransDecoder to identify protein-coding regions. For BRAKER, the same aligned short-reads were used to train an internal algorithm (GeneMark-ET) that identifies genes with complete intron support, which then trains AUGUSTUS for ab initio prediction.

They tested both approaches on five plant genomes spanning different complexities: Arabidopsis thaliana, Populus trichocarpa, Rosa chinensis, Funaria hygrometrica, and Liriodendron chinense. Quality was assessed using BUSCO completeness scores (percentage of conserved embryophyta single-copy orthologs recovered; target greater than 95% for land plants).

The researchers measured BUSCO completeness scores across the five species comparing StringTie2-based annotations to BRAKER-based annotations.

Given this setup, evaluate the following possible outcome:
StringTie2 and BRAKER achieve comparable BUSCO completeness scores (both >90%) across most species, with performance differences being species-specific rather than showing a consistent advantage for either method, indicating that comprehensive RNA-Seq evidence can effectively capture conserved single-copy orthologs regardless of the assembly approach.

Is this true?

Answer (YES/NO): NO